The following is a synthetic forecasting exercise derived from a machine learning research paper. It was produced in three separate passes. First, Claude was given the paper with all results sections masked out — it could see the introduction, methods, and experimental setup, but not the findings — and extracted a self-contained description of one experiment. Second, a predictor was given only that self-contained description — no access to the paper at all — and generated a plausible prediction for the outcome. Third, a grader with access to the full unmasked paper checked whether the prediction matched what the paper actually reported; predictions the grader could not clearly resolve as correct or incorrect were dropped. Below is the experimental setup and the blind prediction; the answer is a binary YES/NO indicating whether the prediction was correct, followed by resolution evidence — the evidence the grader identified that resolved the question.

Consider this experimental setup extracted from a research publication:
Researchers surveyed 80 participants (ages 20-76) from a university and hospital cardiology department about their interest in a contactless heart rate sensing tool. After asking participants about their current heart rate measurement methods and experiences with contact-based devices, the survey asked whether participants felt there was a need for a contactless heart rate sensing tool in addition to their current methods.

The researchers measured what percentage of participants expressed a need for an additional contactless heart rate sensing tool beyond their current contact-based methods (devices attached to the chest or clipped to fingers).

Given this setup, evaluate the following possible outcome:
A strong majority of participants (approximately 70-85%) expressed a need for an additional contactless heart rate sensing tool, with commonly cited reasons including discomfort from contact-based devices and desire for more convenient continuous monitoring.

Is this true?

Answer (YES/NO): NO